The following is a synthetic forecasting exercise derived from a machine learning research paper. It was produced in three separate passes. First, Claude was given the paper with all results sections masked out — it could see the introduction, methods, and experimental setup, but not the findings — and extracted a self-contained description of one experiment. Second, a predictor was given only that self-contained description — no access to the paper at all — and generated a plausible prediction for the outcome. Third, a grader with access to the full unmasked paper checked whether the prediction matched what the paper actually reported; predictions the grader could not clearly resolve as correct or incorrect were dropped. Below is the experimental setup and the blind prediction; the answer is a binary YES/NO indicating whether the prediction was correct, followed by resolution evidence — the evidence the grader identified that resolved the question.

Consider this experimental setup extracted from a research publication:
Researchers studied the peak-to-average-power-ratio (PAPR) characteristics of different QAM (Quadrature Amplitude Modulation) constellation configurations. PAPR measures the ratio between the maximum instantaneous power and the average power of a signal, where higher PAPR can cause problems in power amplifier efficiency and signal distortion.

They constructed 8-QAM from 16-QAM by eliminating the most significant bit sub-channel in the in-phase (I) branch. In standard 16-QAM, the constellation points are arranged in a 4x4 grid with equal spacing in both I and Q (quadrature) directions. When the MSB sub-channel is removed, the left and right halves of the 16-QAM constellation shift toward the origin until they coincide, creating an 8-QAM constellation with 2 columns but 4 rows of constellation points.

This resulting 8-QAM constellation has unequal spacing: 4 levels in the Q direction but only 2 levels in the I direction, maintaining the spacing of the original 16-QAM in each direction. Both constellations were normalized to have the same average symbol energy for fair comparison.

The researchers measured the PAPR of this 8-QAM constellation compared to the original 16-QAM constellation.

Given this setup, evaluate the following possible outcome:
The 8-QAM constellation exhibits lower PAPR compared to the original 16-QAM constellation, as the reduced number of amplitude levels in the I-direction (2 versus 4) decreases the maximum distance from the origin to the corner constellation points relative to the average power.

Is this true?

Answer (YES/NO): NO